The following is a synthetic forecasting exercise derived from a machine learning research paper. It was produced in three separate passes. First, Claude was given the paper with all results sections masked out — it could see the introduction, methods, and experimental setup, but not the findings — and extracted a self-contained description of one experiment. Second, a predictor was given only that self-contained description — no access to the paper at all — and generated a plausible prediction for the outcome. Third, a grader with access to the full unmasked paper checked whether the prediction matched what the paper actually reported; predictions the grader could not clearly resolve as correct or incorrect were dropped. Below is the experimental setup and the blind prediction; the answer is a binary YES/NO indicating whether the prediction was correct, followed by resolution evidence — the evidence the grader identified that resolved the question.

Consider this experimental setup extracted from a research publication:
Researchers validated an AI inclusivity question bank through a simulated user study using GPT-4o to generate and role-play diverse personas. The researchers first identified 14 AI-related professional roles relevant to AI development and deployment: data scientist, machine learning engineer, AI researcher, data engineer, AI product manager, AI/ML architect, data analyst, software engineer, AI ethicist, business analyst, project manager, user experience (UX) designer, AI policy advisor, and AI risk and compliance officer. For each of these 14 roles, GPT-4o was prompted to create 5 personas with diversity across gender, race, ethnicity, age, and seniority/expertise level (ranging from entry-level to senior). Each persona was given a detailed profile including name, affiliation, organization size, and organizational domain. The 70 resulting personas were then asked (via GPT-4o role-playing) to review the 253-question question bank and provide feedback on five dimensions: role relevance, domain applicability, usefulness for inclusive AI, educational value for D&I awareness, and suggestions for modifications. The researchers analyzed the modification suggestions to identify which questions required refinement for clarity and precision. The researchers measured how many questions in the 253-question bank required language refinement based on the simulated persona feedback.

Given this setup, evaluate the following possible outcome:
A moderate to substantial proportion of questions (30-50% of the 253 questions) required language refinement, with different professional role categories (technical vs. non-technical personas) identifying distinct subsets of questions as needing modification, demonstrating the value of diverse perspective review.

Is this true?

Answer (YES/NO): NO